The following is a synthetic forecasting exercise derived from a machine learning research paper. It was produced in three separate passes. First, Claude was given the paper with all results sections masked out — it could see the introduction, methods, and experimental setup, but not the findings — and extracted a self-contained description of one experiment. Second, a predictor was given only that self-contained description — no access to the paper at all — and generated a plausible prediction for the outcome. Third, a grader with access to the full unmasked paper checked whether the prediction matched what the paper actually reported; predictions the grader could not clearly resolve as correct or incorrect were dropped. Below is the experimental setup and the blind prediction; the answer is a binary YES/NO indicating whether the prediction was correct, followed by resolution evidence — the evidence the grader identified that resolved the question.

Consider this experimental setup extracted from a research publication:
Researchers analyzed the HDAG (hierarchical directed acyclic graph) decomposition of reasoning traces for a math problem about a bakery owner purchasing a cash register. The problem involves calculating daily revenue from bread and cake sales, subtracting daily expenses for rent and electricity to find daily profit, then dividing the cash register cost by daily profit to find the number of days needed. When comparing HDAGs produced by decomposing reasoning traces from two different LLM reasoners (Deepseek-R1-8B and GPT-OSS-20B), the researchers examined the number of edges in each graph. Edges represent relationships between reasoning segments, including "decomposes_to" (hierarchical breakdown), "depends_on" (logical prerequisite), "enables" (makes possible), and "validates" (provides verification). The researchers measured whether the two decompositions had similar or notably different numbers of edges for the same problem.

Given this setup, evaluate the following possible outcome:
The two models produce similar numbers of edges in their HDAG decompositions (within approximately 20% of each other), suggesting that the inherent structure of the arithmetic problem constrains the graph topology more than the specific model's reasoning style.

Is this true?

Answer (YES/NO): NO